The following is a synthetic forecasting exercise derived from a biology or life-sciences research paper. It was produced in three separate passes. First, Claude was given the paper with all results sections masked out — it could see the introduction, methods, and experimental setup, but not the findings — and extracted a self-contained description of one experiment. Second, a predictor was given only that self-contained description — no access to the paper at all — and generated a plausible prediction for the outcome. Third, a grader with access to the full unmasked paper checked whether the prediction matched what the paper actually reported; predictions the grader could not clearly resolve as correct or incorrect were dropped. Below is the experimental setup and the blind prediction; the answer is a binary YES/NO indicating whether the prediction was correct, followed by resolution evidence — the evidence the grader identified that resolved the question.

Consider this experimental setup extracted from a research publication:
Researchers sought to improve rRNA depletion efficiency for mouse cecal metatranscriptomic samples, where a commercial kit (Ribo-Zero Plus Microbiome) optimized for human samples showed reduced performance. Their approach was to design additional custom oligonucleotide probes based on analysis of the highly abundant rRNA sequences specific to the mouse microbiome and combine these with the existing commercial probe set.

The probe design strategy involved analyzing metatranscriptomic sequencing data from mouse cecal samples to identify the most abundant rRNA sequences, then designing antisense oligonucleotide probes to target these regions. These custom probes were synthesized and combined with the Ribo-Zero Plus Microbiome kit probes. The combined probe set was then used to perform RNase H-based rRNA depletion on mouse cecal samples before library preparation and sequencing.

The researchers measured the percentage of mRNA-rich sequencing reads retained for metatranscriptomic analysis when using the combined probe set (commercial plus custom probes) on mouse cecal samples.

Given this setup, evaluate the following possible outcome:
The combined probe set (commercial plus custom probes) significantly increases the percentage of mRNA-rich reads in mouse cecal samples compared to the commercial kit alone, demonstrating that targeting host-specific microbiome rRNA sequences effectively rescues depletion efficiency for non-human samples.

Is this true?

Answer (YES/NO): YES